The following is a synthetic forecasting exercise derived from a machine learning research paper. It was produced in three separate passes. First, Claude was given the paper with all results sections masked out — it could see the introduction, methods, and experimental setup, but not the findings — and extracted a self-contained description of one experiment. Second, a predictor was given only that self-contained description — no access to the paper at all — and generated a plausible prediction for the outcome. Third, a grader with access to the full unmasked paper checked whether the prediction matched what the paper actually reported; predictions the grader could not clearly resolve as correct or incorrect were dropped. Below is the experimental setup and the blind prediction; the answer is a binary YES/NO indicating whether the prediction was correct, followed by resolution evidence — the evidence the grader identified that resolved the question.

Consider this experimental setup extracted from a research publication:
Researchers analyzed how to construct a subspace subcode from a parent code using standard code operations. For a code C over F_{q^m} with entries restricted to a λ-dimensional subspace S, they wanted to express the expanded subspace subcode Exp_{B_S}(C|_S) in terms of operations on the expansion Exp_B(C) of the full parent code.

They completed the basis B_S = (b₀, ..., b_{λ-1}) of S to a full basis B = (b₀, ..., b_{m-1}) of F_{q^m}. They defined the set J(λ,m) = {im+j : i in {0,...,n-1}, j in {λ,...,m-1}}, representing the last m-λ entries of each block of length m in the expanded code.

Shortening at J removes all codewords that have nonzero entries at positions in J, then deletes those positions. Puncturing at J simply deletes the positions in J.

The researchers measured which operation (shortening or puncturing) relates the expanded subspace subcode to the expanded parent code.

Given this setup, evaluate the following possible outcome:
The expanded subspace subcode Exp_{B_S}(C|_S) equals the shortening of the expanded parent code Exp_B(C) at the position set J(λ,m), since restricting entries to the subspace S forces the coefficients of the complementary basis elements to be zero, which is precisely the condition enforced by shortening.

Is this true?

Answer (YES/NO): YES